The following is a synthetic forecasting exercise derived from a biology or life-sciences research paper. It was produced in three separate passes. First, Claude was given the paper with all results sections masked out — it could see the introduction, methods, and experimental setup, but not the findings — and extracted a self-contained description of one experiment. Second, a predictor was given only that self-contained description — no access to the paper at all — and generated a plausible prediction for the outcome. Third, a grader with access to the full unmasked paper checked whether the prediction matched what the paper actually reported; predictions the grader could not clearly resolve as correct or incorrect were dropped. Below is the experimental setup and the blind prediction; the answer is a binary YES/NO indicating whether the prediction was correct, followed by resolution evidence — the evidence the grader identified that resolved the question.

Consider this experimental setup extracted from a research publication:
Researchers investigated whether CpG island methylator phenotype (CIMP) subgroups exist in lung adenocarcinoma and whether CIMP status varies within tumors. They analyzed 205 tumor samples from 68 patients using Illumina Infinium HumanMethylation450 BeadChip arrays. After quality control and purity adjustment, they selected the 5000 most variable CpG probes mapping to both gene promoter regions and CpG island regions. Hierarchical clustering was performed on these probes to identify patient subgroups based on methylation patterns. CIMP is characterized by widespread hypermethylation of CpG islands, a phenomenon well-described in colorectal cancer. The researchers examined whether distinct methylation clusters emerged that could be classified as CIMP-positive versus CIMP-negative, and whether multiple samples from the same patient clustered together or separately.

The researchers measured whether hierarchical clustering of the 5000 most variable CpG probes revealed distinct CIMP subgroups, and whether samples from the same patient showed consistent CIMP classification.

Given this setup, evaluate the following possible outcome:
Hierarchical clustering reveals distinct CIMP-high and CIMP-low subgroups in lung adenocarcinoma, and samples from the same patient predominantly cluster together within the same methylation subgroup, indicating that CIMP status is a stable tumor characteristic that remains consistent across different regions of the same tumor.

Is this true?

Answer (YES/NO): NO